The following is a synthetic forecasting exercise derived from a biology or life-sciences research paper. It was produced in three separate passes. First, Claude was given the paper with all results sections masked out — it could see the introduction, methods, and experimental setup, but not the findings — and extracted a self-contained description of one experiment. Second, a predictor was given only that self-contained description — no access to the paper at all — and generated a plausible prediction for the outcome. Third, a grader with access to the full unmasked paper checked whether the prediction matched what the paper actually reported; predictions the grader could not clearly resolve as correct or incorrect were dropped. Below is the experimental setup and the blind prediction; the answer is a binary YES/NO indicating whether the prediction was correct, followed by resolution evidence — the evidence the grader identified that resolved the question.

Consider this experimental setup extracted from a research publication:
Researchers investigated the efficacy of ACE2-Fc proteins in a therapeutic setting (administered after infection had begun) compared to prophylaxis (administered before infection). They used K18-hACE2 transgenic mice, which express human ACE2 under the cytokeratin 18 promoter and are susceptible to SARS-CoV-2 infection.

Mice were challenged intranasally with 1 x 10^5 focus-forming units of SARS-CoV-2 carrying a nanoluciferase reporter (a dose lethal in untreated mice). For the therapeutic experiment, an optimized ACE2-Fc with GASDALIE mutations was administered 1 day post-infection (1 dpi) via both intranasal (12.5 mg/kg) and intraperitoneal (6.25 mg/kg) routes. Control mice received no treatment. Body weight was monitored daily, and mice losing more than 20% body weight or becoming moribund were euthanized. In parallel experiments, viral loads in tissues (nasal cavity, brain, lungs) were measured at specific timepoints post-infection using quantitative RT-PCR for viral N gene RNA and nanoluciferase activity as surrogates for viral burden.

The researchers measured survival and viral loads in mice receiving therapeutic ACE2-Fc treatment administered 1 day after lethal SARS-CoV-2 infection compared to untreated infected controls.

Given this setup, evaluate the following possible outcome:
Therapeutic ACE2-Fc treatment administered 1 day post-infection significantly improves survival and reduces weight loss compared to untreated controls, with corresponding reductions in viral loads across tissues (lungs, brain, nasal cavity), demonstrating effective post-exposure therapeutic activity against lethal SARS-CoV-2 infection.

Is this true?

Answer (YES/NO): YES